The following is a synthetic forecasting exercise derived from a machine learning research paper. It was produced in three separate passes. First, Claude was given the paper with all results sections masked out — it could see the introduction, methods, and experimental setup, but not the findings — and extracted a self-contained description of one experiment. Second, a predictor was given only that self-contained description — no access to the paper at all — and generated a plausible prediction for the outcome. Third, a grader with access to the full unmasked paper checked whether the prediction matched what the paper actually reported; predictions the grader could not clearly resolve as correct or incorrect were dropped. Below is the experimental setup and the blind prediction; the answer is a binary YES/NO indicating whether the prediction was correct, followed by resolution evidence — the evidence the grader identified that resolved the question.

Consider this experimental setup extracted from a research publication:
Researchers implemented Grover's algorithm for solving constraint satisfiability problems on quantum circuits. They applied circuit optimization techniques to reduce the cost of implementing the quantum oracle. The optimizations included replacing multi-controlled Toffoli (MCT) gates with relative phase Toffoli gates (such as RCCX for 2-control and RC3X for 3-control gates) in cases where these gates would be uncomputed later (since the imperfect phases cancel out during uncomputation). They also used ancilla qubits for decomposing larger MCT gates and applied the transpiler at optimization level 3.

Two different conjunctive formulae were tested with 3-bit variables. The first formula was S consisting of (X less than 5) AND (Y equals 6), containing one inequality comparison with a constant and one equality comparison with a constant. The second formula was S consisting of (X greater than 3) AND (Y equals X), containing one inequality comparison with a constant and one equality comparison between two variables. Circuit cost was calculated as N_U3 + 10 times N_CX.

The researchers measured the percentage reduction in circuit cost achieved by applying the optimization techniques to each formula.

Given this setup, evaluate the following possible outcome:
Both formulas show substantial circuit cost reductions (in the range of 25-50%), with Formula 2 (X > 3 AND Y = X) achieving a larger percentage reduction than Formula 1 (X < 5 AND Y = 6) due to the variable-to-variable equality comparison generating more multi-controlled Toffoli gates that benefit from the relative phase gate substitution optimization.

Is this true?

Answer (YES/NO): NO